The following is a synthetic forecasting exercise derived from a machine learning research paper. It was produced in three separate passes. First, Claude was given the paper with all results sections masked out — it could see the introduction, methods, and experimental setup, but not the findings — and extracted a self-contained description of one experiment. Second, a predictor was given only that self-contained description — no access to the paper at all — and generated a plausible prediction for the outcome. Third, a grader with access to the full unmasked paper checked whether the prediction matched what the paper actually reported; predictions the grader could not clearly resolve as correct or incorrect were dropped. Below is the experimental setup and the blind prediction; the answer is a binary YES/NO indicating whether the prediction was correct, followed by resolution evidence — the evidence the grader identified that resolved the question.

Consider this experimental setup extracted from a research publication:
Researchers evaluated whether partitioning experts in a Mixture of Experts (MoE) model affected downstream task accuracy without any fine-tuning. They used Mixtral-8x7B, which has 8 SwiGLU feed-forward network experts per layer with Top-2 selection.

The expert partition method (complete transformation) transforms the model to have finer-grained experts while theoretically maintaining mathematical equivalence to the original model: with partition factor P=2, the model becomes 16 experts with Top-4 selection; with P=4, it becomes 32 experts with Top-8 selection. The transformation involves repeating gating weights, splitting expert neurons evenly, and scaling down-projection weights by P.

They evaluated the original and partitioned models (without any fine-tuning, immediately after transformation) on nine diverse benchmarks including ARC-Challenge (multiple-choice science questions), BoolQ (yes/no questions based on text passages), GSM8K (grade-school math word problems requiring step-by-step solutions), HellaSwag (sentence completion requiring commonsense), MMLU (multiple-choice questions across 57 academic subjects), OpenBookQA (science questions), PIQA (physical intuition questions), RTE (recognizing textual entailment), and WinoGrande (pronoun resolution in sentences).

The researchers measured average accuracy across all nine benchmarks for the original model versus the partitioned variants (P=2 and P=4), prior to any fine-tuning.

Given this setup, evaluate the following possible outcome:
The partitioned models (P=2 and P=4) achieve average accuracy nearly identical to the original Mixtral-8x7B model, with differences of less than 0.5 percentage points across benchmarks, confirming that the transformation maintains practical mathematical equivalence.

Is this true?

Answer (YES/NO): YES